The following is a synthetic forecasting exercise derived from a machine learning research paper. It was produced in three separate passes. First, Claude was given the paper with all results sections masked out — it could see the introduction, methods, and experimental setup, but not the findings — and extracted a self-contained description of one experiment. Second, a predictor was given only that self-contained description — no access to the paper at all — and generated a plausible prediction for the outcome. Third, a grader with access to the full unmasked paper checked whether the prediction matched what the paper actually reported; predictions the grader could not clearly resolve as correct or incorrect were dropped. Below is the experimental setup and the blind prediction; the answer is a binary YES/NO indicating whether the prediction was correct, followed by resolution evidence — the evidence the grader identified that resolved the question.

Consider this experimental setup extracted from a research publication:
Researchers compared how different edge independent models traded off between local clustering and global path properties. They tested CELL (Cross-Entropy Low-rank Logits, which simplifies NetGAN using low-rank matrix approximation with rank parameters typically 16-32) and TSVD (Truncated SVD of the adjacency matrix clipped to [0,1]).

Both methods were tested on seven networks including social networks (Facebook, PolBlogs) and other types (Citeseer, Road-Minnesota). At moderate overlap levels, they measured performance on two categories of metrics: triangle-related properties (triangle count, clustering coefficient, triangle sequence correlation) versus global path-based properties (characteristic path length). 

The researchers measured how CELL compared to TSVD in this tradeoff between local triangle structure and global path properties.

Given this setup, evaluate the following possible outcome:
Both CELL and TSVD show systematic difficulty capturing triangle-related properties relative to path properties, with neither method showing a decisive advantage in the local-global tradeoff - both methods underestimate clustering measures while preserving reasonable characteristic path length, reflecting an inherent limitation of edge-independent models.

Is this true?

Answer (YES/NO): NO